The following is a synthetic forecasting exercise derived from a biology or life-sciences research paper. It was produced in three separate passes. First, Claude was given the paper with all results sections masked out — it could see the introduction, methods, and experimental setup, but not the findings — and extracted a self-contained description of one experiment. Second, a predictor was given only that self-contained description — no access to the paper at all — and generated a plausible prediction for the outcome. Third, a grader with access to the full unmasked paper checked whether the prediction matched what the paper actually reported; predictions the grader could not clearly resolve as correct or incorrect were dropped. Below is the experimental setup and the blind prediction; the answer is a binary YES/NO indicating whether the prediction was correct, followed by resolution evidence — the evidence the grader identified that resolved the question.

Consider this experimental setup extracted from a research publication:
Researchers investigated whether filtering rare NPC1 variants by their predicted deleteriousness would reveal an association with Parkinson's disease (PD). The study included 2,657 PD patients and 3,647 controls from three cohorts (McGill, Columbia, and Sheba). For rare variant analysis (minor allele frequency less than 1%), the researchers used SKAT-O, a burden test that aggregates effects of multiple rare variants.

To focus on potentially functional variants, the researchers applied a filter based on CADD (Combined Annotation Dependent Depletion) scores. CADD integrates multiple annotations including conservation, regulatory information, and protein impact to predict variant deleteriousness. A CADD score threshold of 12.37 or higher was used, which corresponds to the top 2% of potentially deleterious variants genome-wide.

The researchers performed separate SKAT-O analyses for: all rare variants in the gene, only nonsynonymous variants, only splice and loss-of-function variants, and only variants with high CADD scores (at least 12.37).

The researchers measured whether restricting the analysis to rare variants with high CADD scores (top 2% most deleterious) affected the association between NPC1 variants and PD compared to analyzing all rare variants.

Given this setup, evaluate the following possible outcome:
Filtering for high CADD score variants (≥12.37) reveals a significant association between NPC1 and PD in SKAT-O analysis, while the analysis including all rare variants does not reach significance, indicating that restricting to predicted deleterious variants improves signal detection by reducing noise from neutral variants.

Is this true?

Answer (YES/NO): NO